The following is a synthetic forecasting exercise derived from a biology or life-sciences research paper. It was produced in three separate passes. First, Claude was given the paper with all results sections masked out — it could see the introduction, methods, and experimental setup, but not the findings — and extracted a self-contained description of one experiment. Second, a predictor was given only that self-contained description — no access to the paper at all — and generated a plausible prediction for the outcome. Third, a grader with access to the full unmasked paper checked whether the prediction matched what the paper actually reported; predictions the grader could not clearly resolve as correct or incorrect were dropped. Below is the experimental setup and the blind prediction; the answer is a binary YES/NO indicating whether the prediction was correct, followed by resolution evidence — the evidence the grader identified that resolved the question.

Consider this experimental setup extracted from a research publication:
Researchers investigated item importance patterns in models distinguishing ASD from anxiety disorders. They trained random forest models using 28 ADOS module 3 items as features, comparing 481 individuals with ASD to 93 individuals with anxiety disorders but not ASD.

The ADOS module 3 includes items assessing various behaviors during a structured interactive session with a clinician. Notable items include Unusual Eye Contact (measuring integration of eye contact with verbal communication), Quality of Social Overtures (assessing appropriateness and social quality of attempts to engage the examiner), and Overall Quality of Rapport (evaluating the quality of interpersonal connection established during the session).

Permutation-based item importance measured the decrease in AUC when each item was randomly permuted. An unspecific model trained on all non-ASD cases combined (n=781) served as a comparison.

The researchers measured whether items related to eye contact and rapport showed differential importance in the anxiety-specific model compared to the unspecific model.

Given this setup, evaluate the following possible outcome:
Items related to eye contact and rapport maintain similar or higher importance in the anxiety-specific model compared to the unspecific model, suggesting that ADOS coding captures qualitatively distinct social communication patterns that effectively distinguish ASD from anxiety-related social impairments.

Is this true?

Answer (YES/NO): NO